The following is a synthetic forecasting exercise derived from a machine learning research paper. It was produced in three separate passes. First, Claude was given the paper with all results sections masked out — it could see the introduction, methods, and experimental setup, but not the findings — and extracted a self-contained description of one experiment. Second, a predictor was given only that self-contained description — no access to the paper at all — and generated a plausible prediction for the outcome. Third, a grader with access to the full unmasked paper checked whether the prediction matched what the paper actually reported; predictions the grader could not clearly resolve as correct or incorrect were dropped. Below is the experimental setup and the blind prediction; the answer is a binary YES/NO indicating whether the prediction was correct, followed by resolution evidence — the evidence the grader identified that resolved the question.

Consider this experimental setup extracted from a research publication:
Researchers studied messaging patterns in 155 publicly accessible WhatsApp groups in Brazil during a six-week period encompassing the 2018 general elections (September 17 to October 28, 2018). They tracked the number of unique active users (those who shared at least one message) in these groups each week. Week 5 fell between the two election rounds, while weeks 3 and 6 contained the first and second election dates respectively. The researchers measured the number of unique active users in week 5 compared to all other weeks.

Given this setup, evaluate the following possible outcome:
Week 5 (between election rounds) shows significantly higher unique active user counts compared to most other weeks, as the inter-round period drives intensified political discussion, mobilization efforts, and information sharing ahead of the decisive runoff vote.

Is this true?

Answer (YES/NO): NO